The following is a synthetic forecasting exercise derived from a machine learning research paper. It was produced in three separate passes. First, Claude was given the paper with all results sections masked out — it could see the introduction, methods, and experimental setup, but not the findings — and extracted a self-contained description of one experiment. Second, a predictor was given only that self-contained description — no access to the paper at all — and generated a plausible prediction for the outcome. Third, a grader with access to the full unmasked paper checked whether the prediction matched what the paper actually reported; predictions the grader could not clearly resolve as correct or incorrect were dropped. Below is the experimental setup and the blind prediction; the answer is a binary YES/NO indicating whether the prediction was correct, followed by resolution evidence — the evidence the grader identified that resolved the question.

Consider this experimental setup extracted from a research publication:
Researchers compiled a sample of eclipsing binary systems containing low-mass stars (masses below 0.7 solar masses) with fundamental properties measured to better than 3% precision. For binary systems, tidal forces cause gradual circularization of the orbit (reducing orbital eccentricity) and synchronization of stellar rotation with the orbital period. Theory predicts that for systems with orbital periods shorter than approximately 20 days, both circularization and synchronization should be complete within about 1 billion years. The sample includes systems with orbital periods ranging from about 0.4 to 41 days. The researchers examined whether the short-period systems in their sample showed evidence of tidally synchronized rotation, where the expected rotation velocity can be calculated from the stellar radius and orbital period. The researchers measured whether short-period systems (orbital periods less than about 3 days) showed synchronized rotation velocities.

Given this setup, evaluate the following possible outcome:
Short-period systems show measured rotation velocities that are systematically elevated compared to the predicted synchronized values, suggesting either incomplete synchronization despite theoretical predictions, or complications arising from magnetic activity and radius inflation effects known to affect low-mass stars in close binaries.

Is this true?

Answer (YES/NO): NO